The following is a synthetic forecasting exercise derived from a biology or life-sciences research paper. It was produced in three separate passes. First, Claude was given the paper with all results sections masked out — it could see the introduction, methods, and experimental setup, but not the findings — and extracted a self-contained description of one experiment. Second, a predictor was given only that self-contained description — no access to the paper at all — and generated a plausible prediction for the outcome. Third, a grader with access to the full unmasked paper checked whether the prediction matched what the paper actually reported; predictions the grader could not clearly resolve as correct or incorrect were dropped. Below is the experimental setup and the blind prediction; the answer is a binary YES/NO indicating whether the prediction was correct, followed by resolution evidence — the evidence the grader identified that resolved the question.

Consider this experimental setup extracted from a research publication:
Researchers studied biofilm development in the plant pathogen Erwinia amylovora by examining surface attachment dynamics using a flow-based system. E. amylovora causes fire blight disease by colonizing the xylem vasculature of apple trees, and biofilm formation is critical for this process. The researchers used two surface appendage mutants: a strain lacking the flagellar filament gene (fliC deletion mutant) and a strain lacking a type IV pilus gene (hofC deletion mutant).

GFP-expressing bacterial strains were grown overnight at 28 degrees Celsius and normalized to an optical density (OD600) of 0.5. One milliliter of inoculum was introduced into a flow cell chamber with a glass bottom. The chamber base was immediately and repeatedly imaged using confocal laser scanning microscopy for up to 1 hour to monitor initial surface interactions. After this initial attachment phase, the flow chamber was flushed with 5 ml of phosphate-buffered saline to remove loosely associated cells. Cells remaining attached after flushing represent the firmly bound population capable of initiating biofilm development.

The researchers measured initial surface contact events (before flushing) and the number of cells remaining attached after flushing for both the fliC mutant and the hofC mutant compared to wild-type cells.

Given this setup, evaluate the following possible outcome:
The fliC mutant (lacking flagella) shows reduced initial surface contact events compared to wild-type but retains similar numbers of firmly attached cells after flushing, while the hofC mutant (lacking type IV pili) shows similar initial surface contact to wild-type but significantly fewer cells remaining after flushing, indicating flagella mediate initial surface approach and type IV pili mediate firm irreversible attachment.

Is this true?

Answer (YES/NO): NO